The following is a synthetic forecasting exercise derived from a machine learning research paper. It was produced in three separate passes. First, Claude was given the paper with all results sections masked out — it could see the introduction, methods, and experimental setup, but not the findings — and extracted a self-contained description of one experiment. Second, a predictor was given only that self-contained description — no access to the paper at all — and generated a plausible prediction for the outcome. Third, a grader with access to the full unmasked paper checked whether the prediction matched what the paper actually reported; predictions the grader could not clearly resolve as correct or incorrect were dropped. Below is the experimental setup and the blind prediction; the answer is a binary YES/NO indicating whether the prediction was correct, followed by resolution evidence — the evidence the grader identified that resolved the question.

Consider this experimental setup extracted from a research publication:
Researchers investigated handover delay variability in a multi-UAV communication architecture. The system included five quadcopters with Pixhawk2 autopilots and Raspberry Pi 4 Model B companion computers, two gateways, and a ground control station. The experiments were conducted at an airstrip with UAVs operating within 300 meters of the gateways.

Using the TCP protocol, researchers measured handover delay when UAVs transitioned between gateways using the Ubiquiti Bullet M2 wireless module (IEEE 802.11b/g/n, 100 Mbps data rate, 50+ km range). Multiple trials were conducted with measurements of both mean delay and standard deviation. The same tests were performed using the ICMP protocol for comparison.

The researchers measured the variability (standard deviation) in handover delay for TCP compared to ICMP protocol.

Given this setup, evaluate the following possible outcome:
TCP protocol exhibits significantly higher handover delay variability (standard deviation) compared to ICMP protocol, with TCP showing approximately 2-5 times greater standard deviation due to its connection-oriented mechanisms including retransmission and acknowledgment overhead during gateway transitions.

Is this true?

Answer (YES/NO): NO